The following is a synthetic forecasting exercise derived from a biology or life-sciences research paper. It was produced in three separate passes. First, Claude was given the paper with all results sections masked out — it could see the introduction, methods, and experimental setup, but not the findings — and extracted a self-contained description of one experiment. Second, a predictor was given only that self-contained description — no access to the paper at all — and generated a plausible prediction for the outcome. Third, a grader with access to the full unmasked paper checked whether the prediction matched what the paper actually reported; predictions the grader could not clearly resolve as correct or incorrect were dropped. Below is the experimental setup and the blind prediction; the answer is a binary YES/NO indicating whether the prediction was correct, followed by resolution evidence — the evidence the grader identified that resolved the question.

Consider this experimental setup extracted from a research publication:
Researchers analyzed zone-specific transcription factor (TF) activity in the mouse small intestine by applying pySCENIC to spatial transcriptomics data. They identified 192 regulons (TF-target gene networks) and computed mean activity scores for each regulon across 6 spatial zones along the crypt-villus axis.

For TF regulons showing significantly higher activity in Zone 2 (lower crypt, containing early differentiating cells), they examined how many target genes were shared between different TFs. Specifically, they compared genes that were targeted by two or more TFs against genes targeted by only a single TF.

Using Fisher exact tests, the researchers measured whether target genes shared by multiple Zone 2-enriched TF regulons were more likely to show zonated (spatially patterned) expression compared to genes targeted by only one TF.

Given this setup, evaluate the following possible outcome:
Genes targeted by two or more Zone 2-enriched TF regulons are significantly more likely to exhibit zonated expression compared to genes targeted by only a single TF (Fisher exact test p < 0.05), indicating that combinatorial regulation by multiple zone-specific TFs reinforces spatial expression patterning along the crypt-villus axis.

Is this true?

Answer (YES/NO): YES